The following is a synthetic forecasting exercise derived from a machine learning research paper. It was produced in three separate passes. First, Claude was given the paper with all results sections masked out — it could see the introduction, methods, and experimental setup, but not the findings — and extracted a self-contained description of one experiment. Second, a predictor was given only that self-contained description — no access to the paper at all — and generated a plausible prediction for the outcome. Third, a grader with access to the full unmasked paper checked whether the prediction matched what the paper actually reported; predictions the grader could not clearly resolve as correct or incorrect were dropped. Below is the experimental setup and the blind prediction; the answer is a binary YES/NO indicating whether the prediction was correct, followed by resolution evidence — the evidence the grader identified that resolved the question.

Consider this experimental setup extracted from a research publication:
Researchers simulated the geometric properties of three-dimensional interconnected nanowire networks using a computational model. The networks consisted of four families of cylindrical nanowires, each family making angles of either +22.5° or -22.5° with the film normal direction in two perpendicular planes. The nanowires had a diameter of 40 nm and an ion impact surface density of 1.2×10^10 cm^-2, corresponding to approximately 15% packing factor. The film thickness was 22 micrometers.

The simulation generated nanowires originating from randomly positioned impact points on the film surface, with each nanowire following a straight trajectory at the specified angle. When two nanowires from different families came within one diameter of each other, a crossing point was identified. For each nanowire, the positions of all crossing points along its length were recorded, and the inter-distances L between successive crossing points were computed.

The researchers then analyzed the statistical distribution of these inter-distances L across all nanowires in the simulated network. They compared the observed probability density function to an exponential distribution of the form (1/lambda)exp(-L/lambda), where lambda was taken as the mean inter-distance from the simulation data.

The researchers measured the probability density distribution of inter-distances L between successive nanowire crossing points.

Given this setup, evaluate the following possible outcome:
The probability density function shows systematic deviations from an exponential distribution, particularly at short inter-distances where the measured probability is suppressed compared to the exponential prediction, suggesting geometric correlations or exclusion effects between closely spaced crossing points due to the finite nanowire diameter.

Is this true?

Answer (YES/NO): NO